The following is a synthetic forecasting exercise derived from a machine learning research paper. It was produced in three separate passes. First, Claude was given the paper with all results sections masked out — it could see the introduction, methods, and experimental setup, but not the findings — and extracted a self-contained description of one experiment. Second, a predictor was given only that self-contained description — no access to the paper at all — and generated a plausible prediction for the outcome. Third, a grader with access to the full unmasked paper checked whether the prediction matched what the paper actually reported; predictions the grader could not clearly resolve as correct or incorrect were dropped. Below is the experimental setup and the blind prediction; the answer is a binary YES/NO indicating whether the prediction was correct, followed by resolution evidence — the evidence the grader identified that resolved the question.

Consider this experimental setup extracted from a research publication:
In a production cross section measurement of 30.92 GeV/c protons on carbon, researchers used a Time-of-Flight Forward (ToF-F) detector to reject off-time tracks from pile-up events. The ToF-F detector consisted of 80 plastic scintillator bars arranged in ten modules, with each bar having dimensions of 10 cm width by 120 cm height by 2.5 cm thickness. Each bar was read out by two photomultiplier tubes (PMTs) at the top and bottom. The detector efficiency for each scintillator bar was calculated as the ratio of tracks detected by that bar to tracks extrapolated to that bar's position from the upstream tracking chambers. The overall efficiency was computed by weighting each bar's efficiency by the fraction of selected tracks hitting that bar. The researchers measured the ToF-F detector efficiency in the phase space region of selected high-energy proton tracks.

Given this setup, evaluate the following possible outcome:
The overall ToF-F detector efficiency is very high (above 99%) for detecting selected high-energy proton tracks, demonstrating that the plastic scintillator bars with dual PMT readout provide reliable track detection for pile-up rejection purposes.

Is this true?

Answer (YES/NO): NO